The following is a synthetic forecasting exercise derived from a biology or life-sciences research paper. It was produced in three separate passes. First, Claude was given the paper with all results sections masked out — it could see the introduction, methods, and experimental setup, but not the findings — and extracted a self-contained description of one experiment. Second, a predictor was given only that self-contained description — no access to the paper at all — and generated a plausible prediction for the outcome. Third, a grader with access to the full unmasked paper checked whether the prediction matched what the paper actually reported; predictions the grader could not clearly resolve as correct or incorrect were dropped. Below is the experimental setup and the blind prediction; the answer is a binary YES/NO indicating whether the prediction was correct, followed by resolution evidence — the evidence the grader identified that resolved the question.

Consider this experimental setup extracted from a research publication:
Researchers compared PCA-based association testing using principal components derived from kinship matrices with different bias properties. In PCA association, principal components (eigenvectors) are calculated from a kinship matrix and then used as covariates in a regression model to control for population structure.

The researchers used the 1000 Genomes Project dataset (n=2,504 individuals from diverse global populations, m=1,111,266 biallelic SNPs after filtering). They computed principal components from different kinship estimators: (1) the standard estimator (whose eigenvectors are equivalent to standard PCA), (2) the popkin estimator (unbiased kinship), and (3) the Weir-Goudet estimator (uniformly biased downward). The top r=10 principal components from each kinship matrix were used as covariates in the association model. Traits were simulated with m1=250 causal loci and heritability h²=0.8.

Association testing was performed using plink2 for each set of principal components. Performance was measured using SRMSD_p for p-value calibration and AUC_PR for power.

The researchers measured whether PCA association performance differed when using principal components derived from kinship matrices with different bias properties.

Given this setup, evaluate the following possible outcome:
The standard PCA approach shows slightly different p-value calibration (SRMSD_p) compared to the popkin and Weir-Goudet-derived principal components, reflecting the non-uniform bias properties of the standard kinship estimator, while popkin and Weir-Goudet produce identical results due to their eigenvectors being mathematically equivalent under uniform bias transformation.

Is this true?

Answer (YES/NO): NO